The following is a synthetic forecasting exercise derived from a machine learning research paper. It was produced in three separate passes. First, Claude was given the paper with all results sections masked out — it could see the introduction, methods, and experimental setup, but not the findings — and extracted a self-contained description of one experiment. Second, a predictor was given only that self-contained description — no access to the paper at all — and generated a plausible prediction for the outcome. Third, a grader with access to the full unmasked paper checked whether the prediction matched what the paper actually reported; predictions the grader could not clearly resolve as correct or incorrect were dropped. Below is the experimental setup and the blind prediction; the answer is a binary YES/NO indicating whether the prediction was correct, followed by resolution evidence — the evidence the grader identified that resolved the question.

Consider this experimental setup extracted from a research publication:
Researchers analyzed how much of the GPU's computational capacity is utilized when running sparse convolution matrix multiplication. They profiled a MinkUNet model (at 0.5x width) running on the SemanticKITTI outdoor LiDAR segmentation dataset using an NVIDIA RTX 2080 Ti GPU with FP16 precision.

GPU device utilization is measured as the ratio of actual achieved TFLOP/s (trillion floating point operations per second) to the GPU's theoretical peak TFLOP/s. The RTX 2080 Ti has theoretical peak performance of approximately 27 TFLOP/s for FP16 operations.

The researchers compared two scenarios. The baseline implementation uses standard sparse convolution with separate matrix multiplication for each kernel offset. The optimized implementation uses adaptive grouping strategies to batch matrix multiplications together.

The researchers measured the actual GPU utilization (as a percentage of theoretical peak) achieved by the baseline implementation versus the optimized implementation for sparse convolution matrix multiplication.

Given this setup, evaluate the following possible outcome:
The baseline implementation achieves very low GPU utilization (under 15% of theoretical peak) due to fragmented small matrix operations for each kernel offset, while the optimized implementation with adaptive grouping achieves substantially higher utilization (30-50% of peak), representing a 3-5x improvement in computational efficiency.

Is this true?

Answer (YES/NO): NO